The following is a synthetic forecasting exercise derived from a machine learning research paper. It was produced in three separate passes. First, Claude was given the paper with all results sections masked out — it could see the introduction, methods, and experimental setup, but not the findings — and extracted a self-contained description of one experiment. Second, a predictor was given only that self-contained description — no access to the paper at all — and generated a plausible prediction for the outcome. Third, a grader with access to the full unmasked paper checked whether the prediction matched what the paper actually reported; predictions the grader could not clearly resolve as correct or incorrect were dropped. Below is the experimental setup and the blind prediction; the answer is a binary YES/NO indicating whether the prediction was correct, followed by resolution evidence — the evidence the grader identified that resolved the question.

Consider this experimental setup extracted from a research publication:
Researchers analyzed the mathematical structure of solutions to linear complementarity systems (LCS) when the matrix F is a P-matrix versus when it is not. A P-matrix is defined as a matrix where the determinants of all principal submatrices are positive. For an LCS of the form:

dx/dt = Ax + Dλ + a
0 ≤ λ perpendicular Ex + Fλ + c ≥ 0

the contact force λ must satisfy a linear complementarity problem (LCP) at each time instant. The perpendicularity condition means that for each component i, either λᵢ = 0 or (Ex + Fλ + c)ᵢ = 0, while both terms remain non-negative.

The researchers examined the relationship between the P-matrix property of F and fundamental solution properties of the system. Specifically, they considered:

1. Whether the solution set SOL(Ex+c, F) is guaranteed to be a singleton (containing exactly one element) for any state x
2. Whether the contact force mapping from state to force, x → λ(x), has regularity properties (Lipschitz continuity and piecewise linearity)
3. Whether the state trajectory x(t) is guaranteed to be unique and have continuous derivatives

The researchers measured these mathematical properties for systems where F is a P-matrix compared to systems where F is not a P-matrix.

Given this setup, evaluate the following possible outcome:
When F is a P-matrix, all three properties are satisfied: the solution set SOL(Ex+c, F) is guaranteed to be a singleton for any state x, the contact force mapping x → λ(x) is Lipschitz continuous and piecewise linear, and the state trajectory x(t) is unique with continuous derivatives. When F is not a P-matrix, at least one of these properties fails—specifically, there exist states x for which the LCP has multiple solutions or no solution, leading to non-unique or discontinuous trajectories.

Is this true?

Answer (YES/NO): YES